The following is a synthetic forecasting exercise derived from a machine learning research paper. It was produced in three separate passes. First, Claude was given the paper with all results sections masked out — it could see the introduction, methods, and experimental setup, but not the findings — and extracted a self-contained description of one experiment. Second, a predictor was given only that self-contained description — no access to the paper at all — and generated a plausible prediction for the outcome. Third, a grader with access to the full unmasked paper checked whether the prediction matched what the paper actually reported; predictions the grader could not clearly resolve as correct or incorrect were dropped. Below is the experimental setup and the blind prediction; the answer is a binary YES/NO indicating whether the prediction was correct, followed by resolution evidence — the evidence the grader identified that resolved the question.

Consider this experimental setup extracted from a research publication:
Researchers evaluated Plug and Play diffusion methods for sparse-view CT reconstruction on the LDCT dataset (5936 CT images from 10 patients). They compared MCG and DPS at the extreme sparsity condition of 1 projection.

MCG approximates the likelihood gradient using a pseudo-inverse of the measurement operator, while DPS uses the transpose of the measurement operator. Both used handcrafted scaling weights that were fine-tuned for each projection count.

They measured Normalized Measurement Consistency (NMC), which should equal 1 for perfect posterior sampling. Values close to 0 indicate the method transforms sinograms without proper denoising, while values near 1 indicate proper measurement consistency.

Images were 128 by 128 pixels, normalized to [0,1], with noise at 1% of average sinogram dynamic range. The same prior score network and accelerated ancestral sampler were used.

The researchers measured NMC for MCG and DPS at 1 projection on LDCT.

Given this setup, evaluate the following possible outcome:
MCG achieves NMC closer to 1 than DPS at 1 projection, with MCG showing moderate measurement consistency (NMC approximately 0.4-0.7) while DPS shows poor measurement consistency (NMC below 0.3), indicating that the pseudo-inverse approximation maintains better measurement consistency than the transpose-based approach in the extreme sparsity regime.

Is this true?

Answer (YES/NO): NO